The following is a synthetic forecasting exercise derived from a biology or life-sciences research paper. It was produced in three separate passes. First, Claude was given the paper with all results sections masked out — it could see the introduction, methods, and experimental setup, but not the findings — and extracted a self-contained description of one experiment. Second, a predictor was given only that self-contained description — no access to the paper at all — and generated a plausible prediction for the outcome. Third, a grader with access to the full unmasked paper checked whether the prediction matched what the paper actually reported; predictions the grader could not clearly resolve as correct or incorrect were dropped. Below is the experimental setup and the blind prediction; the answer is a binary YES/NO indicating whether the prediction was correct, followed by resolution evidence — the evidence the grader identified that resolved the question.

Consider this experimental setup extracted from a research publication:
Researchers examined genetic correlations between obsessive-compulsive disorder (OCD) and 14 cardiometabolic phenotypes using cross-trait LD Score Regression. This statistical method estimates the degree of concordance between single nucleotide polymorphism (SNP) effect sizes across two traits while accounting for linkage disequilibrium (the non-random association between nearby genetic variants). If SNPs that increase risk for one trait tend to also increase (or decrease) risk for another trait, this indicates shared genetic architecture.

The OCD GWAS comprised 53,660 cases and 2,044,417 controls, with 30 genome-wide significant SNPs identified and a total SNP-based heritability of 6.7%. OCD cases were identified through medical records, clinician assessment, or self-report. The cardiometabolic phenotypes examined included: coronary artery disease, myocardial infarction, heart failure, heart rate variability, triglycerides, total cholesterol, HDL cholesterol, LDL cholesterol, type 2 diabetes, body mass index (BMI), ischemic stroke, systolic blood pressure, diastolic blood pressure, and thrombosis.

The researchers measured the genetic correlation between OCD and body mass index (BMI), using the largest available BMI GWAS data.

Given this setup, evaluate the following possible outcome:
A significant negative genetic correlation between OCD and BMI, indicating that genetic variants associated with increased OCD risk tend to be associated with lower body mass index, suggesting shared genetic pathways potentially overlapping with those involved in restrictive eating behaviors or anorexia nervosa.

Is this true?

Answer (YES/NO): YES